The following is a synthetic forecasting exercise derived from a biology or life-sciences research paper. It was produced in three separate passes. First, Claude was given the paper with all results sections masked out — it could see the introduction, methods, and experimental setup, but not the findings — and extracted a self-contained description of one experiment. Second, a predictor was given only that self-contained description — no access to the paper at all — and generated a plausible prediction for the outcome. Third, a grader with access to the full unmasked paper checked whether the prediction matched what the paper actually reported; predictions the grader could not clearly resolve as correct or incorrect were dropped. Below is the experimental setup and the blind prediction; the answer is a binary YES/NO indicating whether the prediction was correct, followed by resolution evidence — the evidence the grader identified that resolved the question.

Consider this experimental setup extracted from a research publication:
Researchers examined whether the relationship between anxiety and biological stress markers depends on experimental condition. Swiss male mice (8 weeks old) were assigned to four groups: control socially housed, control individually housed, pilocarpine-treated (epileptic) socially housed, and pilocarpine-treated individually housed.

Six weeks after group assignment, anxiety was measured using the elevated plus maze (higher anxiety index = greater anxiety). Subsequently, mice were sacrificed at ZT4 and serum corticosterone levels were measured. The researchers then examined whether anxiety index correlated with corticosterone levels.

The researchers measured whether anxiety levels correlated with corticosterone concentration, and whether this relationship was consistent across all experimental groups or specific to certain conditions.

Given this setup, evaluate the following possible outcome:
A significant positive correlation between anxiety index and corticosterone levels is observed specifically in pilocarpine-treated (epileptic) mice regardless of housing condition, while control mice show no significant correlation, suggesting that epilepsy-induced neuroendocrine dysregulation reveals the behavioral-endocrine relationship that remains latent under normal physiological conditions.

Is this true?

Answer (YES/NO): NO